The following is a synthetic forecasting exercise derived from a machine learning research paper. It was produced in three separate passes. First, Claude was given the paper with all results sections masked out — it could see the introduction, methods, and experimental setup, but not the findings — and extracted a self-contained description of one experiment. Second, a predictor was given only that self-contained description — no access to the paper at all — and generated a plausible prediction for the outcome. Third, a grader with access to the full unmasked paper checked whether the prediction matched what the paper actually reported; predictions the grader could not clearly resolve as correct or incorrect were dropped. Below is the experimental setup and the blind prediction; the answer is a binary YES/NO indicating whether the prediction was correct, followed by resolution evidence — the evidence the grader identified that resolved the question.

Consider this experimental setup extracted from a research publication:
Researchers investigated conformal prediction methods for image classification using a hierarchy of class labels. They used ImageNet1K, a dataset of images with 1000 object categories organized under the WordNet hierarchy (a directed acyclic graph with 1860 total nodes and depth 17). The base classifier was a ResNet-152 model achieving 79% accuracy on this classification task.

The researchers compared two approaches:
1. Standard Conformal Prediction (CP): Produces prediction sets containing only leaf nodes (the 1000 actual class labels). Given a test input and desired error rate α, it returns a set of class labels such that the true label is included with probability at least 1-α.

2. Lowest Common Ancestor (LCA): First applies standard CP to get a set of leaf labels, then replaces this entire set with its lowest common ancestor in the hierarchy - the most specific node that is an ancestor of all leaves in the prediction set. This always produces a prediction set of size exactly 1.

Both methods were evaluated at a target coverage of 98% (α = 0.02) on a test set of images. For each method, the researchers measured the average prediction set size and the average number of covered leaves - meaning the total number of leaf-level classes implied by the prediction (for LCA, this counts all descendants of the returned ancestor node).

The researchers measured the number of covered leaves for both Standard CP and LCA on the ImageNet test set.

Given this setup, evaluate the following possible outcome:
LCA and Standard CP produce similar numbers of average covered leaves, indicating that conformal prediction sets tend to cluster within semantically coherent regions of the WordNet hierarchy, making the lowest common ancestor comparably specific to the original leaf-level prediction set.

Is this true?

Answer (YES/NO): NO